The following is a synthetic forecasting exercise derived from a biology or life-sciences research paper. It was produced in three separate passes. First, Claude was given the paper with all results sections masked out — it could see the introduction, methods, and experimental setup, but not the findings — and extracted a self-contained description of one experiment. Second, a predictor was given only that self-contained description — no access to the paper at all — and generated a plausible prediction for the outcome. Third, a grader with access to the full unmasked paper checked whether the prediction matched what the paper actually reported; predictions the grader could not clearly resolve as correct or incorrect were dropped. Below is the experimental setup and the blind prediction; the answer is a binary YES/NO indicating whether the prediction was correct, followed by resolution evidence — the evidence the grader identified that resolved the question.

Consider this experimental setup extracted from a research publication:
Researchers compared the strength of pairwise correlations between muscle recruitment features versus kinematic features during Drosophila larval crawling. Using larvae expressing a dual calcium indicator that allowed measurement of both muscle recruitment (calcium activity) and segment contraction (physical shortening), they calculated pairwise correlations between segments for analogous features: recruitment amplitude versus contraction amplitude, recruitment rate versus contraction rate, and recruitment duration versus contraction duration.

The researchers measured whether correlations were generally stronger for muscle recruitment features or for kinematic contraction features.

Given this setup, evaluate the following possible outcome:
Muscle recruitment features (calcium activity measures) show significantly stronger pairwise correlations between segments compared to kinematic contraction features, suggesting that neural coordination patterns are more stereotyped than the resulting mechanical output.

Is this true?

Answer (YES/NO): YES